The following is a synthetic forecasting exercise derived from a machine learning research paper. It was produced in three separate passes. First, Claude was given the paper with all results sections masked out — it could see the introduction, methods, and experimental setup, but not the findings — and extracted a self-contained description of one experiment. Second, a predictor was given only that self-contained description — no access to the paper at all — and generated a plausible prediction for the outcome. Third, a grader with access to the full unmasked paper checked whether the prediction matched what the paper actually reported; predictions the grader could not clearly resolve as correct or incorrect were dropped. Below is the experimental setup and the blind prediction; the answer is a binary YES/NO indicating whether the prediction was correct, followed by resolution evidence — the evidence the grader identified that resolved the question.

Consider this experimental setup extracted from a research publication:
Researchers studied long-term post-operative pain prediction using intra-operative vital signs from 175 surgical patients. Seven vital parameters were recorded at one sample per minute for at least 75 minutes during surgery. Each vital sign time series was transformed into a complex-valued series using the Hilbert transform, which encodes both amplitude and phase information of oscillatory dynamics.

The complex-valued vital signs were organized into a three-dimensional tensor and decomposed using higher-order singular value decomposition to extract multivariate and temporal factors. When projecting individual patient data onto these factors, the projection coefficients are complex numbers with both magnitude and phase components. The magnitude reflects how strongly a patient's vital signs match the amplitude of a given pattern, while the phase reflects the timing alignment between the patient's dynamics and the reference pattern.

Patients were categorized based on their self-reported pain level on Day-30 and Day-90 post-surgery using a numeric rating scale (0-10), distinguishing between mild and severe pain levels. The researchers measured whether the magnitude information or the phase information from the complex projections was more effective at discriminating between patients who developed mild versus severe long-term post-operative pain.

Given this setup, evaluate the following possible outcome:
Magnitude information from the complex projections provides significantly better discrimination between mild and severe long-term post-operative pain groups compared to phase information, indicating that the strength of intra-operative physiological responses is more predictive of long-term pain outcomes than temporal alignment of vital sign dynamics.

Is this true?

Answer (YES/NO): NO